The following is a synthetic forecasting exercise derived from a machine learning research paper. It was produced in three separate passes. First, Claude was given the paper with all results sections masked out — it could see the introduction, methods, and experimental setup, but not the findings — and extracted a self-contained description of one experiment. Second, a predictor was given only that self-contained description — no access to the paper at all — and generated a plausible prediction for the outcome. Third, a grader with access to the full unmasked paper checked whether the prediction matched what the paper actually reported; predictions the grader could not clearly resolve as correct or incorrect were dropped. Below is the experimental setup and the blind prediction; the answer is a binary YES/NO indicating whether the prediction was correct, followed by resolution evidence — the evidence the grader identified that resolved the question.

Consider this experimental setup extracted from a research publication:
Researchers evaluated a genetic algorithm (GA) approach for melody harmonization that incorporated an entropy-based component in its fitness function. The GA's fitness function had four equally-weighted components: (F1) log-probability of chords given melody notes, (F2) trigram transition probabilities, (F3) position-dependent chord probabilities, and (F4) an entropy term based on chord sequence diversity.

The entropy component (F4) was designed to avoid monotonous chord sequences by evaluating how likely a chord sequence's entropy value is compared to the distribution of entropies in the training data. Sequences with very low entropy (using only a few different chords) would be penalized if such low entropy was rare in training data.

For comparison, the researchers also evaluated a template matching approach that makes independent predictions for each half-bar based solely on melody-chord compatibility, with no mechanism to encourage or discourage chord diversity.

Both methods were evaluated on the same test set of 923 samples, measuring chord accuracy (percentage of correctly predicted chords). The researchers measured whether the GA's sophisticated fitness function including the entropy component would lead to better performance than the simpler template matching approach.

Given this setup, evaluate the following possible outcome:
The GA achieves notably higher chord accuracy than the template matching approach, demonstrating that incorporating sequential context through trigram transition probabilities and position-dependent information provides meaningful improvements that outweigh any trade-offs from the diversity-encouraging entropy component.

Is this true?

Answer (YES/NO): NO